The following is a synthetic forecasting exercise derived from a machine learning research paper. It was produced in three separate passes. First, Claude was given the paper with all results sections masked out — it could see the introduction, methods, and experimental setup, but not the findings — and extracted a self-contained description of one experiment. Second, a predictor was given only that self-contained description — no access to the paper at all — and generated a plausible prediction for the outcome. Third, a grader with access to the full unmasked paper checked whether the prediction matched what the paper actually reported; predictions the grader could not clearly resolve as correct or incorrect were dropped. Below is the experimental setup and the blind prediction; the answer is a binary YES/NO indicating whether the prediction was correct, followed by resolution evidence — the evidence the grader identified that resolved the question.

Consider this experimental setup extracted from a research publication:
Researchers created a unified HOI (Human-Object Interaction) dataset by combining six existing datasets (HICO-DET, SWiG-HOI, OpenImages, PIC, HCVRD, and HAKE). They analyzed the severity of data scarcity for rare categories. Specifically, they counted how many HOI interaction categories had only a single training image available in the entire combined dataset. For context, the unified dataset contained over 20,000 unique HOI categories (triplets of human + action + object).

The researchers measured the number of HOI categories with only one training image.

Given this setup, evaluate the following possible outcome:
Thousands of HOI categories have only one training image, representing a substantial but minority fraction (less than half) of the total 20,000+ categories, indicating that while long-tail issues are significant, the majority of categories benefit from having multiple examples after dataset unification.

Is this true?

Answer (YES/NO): YES